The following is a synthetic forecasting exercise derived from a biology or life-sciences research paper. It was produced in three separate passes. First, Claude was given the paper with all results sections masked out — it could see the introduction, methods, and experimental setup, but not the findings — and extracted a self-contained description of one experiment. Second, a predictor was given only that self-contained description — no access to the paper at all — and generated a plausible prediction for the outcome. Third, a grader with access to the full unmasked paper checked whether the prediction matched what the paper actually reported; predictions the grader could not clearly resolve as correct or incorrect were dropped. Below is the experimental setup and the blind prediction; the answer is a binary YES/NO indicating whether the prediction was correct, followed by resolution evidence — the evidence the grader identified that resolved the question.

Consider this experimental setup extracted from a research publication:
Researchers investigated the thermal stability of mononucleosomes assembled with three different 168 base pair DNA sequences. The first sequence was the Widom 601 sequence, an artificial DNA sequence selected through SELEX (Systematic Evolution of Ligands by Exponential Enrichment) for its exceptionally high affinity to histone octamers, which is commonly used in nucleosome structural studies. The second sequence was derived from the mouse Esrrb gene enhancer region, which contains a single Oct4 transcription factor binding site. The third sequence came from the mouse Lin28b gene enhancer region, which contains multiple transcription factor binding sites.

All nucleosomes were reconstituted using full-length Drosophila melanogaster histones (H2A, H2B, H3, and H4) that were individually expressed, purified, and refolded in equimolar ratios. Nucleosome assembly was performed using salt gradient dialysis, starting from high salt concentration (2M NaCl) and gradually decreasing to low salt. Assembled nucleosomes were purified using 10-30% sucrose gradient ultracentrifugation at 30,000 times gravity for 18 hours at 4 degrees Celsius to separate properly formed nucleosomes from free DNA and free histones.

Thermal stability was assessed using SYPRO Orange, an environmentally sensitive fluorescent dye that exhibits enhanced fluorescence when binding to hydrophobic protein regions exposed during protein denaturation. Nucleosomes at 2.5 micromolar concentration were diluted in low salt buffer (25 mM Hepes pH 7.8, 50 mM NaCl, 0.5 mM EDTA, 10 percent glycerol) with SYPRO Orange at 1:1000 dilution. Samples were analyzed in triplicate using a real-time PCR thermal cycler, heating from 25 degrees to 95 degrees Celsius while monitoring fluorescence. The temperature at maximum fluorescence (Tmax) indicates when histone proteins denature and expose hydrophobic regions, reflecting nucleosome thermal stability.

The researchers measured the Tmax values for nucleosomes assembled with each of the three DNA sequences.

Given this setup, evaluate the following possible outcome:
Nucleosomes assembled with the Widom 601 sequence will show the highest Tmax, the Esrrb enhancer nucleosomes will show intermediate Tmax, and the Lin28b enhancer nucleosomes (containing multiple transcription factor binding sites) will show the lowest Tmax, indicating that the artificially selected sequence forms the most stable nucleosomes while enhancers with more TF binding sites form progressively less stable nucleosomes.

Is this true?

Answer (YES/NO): YES